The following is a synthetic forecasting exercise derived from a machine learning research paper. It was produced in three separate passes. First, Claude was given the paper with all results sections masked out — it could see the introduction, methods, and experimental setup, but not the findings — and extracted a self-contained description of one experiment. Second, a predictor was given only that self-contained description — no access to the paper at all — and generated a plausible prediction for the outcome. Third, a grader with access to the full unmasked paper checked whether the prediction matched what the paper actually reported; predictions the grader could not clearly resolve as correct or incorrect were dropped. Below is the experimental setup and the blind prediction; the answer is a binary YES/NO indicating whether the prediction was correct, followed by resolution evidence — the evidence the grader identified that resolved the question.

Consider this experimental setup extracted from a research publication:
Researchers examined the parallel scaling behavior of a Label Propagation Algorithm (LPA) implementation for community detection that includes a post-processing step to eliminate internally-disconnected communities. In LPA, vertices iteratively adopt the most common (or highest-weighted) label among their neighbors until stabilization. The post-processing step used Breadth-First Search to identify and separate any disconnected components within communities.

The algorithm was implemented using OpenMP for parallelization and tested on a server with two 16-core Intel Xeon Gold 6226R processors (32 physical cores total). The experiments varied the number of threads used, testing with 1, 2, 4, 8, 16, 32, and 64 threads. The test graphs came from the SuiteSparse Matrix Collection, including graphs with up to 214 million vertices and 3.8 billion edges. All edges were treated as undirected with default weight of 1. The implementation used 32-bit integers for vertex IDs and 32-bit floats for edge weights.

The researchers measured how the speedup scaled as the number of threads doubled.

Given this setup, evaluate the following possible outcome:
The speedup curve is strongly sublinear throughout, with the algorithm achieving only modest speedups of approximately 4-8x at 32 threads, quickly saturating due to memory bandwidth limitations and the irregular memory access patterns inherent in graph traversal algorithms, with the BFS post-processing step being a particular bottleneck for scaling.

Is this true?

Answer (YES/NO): NO